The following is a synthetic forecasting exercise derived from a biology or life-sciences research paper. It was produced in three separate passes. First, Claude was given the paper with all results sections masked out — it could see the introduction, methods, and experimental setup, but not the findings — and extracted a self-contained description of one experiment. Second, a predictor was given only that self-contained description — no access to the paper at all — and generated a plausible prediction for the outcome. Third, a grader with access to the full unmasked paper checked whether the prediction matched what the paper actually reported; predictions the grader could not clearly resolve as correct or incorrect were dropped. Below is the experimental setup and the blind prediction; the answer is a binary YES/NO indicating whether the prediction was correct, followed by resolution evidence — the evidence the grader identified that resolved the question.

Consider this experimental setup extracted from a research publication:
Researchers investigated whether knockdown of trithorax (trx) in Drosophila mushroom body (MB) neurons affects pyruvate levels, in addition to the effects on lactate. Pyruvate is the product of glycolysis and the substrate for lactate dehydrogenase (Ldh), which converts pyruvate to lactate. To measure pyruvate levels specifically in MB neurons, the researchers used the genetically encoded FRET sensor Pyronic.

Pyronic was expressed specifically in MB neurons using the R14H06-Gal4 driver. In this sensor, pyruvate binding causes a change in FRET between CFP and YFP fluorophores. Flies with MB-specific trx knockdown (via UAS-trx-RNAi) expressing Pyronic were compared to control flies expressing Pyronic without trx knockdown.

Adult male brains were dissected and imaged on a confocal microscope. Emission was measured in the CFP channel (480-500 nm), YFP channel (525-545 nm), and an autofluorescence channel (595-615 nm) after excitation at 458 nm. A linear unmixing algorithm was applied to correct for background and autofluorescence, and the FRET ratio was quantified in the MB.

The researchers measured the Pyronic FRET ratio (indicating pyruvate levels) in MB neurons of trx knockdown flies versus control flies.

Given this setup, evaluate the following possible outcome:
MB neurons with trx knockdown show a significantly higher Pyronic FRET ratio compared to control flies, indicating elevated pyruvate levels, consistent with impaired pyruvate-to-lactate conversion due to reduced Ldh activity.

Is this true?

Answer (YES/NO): NO